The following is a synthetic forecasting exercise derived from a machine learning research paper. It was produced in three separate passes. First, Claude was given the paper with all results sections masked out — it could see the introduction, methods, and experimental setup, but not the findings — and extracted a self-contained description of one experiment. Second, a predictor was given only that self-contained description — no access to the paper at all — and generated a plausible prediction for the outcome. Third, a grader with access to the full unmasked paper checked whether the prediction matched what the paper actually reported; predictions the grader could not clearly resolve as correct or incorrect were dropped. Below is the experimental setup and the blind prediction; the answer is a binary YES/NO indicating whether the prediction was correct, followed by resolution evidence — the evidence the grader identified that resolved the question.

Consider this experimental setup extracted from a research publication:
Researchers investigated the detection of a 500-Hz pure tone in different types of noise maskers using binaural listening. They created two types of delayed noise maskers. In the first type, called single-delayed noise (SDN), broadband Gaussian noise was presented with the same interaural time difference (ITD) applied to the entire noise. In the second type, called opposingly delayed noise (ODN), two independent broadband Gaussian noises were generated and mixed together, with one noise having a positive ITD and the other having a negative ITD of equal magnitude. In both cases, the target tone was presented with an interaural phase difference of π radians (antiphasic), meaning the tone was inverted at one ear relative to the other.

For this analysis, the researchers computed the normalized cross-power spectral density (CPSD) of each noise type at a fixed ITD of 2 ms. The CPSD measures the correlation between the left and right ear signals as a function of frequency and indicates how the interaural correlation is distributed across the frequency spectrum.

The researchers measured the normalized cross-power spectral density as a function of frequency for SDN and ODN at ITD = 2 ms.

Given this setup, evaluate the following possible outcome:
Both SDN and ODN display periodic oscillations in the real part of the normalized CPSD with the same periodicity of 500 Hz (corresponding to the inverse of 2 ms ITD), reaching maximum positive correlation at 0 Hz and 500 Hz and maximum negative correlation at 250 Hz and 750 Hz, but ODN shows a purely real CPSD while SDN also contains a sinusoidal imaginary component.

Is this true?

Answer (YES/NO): NO